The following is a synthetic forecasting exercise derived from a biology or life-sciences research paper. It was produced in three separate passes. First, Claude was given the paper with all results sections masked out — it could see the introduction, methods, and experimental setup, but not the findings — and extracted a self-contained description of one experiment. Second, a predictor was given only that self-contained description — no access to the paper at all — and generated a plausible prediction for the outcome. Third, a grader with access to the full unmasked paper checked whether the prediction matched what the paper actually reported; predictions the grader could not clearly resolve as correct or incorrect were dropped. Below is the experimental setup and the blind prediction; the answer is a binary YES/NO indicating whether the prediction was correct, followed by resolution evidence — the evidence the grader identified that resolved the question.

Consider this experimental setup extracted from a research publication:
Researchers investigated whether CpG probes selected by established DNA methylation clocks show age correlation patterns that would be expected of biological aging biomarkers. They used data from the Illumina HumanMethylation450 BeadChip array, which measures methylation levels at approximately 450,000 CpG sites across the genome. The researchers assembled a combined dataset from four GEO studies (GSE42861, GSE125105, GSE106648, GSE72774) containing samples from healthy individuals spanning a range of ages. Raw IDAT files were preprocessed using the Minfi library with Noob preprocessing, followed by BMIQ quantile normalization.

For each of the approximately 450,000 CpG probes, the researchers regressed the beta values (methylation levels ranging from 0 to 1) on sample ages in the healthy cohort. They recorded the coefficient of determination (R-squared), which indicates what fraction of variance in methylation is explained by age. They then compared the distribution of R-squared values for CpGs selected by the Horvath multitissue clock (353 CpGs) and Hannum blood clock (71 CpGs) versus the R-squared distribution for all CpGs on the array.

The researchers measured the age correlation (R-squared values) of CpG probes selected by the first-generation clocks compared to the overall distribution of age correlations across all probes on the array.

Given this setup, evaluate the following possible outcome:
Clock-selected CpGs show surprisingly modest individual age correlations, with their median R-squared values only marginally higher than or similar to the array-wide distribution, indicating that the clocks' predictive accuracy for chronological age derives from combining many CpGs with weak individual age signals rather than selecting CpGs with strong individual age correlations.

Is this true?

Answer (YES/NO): NO